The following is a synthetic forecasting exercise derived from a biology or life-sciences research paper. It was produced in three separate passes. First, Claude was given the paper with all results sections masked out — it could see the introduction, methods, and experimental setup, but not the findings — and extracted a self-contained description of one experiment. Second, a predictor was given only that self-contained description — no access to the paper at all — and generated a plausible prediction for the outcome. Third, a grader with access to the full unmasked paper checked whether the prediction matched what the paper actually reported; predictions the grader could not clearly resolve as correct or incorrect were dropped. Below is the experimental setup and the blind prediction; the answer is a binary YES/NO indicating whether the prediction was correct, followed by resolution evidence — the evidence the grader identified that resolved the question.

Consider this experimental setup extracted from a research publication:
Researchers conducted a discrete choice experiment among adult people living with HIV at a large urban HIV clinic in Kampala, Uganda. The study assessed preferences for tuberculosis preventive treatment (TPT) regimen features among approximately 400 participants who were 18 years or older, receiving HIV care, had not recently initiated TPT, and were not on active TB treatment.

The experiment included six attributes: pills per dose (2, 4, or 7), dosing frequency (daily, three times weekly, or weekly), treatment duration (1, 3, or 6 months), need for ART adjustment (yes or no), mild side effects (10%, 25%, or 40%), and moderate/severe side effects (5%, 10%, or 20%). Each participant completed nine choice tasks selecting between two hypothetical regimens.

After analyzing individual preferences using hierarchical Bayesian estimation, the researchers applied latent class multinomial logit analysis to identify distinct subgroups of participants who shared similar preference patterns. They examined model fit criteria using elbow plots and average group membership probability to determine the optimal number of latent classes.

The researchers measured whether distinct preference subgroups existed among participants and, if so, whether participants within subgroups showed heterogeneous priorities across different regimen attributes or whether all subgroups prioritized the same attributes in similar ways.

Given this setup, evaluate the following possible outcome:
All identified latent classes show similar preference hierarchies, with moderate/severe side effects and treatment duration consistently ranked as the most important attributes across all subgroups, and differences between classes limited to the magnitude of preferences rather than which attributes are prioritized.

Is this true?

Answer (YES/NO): NO